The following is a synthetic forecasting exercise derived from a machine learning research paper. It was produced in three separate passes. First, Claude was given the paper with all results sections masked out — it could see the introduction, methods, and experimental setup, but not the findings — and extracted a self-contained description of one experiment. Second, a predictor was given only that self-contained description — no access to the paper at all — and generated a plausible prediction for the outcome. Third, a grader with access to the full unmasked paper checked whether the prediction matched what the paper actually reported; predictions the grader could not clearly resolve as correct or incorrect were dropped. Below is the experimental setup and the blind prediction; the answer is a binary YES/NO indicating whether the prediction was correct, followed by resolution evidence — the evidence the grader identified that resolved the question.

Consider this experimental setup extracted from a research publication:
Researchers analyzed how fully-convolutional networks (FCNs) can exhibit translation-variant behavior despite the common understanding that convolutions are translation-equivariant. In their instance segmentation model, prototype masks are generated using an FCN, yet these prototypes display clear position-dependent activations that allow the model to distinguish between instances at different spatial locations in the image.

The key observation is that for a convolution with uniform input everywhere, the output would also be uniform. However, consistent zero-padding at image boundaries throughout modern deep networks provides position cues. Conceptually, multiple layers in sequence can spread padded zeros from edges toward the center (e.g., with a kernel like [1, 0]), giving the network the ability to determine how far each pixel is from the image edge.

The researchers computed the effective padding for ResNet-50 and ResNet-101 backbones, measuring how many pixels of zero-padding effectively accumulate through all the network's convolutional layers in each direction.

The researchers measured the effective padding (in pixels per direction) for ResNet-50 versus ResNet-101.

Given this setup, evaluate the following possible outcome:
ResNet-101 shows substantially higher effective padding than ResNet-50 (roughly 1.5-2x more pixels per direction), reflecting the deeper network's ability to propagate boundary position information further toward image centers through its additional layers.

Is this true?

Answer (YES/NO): NO